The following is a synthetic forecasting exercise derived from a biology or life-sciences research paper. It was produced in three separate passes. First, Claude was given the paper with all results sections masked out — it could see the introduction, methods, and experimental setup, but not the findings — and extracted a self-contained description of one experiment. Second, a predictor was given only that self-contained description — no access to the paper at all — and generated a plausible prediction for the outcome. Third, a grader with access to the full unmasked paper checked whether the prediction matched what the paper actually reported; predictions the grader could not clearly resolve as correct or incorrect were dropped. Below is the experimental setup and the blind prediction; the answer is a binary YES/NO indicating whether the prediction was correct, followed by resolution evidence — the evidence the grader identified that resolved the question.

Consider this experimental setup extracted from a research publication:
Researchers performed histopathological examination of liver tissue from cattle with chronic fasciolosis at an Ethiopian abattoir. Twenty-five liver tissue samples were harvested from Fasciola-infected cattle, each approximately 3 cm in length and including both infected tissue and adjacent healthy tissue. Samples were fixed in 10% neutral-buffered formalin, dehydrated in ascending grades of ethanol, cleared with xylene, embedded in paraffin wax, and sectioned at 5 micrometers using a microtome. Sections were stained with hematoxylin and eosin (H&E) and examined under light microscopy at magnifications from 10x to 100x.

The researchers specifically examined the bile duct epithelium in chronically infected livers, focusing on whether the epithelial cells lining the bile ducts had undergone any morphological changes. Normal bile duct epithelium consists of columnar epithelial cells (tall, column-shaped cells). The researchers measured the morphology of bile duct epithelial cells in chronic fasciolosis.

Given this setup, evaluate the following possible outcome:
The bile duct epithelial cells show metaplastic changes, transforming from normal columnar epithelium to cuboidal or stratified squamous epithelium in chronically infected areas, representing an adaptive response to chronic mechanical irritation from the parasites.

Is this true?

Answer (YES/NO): YES